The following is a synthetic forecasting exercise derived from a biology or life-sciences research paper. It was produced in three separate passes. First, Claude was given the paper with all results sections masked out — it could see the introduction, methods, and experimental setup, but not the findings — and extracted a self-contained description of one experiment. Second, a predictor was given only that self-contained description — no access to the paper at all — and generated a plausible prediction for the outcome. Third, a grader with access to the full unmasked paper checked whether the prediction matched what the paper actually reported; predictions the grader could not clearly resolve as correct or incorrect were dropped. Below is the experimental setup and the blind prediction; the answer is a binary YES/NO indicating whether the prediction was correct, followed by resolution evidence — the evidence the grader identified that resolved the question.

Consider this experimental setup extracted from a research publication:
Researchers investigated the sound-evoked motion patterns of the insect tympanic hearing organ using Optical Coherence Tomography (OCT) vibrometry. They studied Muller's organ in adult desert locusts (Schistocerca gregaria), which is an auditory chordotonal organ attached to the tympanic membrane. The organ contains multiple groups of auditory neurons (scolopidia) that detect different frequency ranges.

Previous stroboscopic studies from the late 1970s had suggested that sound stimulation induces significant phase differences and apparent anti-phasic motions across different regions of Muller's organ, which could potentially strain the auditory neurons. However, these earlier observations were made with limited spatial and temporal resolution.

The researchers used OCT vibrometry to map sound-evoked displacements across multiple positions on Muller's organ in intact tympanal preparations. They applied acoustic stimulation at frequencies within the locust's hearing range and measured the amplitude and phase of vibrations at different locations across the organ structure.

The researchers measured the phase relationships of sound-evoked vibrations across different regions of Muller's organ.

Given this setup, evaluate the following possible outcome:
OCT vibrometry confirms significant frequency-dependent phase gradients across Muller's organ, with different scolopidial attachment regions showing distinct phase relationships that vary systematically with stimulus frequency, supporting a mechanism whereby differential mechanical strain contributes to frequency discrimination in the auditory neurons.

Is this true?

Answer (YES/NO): YES